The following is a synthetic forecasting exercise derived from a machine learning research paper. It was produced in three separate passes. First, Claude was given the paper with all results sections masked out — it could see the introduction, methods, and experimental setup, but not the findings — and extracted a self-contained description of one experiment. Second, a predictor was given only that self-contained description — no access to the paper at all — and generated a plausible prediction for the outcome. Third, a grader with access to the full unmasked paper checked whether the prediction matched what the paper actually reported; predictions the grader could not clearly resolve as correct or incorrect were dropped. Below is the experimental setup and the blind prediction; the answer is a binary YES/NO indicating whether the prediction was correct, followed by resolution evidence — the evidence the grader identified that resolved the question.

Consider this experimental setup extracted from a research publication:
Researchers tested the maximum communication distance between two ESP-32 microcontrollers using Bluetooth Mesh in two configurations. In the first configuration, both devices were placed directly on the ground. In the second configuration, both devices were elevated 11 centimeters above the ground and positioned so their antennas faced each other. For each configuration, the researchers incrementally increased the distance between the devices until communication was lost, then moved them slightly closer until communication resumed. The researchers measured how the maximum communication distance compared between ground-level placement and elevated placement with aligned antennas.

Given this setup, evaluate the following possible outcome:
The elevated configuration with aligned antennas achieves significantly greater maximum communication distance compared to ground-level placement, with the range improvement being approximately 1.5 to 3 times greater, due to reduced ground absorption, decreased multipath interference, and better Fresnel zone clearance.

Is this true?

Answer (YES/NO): NO